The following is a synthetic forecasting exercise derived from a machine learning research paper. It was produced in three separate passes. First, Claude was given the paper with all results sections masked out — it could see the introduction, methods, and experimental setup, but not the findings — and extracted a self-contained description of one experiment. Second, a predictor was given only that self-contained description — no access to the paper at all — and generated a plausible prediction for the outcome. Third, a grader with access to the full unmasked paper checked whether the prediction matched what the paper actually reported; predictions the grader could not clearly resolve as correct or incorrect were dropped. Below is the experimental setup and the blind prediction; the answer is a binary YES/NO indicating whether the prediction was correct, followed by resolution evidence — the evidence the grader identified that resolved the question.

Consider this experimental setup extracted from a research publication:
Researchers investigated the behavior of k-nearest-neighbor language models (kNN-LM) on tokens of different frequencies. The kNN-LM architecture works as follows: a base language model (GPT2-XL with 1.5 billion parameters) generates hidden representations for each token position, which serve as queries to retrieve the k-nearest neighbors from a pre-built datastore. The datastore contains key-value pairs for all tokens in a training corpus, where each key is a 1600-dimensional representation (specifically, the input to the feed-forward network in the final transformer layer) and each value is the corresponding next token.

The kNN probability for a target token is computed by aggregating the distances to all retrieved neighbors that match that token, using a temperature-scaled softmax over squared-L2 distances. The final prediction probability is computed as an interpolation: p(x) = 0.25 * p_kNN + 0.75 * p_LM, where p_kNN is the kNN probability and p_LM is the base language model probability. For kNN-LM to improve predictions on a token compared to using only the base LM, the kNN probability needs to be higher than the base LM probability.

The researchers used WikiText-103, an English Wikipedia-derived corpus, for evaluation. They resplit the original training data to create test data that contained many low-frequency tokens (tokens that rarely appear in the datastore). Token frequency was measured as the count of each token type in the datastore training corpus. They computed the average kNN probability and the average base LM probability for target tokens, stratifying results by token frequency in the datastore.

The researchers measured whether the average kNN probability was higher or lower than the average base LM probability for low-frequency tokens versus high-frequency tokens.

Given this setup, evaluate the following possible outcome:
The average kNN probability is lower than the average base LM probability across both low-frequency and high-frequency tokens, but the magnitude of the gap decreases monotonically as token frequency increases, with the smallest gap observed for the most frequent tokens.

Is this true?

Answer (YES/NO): NO